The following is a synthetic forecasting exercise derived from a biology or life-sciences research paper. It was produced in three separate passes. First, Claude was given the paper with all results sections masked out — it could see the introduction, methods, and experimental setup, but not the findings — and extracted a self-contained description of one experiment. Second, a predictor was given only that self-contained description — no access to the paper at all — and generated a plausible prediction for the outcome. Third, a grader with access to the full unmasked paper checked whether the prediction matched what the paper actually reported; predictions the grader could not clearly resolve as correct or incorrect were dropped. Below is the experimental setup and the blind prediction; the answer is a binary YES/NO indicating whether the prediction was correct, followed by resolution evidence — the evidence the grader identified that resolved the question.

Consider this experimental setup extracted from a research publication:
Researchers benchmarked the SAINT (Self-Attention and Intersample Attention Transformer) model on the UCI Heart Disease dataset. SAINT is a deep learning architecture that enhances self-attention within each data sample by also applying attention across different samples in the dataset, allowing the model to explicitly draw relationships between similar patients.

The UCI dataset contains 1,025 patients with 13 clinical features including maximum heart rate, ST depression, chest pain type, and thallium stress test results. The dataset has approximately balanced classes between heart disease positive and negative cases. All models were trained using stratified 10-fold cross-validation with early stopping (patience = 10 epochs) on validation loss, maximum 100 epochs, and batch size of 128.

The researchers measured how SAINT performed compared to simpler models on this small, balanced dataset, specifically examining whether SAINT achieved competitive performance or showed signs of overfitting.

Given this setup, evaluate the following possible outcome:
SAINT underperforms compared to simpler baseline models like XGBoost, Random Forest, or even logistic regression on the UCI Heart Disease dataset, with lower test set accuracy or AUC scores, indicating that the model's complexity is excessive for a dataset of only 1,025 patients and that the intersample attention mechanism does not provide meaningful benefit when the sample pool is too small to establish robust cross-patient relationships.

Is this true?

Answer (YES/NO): YES